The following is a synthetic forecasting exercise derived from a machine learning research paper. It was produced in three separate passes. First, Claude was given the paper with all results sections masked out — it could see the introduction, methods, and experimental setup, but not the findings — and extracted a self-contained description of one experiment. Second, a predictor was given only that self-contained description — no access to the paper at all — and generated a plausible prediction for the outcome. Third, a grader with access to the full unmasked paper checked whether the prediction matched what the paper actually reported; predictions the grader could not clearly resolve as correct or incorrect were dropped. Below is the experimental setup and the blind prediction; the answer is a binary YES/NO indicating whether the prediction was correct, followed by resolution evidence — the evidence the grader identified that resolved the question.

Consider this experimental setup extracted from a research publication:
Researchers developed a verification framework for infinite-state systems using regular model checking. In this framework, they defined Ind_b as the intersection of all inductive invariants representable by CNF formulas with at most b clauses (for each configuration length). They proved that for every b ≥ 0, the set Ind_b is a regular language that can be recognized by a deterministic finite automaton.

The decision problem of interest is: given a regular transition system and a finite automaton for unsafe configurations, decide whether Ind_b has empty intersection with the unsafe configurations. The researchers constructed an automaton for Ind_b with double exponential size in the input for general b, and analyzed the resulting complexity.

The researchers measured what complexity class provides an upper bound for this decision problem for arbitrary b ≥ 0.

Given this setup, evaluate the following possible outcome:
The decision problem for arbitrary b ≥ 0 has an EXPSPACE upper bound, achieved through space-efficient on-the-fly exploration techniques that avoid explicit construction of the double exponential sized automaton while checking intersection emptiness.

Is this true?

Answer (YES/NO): YES